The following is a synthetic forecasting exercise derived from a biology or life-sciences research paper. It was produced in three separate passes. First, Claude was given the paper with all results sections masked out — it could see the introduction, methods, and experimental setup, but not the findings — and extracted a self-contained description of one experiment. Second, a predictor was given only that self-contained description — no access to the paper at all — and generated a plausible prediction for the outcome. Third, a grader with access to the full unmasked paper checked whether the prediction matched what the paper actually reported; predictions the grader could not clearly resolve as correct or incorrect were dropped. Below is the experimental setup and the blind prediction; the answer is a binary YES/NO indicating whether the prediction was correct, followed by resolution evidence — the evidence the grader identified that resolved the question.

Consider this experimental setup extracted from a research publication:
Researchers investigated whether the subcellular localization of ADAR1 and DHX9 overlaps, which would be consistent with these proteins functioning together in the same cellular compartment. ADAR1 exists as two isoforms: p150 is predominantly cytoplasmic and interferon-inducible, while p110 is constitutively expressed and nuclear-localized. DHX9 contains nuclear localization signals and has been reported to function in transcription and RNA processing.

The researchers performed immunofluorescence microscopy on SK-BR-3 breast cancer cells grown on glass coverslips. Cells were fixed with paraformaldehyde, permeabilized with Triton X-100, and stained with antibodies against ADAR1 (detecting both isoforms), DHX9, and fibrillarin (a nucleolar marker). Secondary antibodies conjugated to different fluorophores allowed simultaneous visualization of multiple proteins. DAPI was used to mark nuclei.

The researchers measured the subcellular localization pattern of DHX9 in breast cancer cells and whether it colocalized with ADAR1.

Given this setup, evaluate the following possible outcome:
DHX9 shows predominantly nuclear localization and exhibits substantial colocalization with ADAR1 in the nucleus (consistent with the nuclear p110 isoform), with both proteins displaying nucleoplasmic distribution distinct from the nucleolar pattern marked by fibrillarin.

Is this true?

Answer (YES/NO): NO